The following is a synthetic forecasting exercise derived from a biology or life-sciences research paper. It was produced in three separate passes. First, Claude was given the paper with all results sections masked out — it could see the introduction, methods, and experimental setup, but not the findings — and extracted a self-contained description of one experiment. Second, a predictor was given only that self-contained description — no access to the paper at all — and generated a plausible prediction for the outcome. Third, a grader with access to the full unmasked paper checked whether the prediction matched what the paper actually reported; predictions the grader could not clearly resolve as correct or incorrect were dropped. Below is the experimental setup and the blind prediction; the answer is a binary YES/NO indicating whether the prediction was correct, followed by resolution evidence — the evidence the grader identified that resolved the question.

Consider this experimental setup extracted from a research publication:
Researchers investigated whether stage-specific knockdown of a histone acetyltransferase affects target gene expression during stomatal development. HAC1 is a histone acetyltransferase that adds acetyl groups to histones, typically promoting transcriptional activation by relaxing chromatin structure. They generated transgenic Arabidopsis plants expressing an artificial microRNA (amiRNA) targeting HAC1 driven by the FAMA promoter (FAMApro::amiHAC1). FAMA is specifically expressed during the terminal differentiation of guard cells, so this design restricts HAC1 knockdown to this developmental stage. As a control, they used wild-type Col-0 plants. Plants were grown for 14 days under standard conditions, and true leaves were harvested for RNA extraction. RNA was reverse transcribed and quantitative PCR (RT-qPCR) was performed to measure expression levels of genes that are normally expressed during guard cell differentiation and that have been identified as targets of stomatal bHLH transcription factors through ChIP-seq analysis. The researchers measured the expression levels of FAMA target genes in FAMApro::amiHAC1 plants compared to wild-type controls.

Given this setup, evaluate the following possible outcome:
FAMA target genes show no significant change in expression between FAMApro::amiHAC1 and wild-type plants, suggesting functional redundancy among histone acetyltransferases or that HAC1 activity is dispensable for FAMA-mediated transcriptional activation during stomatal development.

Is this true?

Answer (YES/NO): NO